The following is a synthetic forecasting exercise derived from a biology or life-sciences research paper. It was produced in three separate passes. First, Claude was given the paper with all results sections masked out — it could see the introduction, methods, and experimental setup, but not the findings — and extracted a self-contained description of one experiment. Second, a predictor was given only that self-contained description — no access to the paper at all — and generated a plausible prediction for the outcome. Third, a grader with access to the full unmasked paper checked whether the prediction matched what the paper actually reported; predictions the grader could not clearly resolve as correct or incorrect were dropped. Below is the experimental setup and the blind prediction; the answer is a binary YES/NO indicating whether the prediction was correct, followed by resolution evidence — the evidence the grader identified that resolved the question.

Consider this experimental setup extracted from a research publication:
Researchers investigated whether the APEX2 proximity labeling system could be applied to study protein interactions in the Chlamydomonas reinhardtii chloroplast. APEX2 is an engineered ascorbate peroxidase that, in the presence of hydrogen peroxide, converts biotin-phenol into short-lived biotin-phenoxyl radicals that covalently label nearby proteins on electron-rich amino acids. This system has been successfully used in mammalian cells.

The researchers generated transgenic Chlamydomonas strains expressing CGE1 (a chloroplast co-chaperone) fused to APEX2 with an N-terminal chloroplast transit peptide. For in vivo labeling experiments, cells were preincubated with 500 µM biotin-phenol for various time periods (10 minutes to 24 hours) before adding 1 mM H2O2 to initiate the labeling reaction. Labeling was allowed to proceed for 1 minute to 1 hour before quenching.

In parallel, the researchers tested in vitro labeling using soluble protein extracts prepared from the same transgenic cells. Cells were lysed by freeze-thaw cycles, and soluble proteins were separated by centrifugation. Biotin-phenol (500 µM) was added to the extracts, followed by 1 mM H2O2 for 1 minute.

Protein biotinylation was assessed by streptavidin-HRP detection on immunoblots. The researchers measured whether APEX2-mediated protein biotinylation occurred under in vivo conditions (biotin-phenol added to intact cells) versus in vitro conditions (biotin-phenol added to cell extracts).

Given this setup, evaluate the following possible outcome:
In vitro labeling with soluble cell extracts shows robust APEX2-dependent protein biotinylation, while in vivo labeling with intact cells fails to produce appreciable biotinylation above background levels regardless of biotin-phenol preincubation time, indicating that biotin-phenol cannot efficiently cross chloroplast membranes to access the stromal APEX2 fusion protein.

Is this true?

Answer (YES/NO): YES